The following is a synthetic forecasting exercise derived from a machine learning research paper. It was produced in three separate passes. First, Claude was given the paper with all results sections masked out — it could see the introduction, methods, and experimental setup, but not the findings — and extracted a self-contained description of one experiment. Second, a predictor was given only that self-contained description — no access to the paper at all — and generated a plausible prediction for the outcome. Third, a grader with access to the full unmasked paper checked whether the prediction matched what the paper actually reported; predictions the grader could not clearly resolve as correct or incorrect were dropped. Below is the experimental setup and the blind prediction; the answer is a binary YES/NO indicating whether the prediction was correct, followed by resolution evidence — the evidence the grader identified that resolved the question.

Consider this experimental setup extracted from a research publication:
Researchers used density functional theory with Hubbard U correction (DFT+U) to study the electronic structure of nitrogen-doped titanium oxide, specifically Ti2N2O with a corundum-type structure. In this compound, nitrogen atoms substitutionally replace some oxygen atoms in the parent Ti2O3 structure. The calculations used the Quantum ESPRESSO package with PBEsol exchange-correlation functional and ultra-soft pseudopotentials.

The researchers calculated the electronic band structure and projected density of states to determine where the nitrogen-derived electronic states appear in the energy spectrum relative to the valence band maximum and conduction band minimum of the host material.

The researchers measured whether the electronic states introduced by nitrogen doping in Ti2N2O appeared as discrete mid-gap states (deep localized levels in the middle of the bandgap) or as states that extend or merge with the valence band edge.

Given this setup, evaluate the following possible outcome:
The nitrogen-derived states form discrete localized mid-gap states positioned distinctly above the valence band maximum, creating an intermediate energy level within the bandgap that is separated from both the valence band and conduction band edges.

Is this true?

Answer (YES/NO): NO